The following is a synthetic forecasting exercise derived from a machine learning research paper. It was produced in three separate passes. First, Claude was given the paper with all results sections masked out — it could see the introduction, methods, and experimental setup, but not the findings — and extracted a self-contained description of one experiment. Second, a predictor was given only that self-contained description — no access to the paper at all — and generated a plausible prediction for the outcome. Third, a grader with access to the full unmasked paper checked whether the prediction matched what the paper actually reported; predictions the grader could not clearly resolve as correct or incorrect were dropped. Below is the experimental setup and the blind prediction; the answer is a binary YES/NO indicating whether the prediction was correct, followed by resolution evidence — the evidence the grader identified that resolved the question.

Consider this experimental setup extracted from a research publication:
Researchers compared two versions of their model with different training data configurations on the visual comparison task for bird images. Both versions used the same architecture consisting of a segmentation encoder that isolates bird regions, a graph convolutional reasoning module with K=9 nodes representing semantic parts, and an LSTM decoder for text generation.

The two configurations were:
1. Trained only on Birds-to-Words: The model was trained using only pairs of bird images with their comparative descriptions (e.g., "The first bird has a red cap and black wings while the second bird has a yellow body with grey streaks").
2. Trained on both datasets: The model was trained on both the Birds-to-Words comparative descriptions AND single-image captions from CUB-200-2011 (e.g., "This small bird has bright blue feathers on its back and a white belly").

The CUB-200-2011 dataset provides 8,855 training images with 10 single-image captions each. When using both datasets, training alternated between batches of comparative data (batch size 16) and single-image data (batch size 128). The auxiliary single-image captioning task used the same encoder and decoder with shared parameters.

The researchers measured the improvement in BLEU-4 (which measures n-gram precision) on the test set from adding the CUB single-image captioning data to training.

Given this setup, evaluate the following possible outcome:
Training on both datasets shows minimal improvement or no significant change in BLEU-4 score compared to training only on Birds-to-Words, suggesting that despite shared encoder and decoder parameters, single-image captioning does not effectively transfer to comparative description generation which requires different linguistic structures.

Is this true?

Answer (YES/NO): NO